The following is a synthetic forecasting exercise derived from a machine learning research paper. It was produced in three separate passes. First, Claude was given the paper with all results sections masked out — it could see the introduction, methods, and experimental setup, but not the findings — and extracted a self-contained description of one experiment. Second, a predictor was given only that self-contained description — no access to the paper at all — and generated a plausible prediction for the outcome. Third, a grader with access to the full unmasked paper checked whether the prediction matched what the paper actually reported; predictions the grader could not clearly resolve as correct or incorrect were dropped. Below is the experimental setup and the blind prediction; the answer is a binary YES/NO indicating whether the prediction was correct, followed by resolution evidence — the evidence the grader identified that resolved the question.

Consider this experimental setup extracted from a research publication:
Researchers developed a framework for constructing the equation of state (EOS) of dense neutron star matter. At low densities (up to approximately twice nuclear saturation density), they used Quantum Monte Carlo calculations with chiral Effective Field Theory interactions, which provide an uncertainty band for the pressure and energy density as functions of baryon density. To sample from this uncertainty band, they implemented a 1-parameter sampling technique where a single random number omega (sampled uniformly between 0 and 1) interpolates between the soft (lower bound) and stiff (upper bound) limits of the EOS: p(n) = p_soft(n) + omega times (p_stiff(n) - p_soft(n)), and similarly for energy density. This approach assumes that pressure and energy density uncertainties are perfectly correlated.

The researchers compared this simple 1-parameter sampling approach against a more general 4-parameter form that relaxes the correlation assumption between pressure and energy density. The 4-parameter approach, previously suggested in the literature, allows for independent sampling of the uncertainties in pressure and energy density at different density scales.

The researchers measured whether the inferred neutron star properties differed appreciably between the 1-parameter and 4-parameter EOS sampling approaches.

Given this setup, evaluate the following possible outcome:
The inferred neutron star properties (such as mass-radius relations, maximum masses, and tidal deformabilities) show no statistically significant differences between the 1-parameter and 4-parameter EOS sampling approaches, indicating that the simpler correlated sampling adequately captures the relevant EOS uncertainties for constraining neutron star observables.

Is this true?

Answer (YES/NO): YES